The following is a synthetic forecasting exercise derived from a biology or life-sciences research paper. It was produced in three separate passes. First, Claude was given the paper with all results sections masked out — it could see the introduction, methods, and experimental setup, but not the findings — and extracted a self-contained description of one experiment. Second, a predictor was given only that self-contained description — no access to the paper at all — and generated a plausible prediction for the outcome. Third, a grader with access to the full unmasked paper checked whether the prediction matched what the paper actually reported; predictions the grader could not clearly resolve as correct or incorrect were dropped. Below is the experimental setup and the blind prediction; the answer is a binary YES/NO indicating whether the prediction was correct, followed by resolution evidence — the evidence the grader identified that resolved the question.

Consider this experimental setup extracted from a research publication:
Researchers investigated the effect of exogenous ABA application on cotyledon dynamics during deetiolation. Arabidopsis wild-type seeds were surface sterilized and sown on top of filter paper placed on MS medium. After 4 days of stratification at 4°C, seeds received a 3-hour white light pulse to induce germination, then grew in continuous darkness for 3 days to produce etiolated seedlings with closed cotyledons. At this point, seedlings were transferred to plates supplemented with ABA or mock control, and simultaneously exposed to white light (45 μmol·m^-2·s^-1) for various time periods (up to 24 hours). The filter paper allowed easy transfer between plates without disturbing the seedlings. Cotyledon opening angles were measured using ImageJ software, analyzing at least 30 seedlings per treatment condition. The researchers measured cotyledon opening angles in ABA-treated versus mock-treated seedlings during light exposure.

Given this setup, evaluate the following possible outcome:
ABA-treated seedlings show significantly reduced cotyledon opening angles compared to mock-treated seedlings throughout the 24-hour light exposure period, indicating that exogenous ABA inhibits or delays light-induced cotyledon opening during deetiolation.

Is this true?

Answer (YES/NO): YES